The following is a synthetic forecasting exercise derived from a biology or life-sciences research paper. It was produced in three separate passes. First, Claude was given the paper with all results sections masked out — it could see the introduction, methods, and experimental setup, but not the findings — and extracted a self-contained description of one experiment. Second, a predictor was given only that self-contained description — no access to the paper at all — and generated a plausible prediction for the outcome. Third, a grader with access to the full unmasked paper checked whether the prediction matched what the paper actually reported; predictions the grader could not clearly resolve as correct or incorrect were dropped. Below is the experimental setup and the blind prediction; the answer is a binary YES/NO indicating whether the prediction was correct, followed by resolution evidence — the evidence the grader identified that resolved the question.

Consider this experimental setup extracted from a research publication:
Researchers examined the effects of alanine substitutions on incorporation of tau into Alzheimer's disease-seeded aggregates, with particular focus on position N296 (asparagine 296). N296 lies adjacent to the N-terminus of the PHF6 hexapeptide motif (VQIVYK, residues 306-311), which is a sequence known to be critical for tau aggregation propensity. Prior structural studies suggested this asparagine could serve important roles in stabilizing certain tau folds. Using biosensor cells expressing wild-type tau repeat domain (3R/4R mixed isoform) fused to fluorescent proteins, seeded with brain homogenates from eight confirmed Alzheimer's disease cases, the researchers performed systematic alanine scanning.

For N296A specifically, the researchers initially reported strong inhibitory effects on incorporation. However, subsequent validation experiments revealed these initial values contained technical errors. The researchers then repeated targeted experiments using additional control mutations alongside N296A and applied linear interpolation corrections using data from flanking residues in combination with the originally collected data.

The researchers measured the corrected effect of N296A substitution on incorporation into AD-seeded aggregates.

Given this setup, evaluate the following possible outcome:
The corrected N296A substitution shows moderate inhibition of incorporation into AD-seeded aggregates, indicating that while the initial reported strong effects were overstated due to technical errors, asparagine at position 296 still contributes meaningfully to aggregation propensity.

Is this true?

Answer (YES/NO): NO